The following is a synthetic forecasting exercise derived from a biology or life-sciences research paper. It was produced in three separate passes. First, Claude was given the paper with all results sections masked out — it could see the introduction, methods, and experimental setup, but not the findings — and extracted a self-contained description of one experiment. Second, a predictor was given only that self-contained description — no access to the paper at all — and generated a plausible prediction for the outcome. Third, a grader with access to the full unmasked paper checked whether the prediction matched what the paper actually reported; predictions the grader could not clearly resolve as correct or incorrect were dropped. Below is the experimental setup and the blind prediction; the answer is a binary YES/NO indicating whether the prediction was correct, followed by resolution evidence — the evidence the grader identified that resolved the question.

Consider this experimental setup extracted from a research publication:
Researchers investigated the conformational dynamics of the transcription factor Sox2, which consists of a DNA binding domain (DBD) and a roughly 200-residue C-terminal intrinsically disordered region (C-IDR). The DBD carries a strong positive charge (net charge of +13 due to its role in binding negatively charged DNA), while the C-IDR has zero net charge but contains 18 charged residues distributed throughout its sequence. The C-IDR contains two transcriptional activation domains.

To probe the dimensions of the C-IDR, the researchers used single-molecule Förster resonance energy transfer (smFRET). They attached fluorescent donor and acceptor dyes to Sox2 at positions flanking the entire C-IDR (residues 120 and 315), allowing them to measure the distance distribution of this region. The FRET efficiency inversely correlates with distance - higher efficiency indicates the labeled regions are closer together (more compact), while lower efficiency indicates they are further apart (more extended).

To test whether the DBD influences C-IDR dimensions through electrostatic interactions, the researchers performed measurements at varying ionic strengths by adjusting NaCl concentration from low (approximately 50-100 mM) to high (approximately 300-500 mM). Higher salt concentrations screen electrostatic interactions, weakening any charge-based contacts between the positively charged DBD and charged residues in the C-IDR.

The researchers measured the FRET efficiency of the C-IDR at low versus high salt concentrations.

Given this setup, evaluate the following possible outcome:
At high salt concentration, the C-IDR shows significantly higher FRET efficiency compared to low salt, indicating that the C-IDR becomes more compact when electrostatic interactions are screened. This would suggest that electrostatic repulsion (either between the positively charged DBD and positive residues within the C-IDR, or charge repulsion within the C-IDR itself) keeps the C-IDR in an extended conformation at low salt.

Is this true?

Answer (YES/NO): NO